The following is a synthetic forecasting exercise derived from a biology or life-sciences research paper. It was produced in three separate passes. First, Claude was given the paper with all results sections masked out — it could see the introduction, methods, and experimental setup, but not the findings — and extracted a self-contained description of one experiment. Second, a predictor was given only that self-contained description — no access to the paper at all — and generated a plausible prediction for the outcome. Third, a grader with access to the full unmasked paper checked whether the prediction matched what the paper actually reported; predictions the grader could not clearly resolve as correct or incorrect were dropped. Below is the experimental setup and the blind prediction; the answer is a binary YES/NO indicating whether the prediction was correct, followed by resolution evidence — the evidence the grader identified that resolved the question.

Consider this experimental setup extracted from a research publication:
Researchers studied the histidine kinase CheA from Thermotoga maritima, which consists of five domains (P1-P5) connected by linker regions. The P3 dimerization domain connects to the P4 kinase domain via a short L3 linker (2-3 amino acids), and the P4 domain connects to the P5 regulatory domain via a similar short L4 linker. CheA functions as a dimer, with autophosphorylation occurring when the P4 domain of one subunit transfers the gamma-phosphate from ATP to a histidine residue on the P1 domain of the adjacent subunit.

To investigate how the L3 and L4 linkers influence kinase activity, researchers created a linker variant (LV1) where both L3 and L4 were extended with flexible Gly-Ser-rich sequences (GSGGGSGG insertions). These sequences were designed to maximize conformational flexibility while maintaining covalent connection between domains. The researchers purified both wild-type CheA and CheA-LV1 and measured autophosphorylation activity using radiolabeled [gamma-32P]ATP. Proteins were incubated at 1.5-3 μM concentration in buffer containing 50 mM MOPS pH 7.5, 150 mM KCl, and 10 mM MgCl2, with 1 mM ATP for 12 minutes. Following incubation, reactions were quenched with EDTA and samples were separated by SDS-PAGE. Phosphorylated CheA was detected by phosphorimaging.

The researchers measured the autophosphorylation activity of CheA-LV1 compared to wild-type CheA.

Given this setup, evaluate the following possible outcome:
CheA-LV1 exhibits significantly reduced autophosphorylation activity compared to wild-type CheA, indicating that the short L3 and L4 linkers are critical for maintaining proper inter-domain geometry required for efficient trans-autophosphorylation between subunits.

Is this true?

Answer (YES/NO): YES